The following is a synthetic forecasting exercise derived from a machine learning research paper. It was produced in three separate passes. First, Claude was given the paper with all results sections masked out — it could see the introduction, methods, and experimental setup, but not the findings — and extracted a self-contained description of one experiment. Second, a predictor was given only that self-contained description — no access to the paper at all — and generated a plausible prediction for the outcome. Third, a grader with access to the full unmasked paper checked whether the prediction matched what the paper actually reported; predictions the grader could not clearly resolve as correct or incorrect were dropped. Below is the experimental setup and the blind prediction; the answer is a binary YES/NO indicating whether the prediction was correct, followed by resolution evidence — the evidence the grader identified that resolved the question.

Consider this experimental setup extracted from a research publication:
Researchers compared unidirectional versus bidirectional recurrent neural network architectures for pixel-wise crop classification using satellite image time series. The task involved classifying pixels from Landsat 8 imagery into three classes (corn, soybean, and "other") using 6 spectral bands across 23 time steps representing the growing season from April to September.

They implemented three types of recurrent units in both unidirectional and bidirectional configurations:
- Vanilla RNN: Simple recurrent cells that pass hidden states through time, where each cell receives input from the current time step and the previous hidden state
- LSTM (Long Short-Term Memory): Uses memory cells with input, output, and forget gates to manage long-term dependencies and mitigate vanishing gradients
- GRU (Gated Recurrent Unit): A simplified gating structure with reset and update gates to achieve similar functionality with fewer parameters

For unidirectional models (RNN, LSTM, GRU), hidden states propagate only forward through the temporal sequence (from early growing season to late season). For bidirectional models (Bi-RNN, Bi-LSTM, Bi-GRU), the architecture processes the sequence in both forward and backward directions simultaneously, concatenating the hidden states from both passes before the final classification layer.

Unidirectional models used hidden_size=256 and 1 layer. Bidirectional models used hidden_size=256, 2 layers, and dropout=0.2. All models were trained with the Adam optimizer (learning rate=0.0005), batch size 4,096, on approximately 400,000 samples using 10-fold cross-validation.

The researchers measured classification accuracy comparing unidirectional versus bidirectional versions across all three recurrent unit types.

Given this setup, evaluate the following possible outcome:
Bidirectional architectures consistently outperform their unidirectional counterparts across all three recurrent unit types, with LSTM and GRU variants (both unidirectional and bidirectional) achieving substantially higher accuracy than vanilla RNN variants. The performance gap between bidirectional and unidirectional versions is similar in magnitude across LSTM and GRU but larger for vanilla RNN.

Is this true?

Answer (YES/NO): NO